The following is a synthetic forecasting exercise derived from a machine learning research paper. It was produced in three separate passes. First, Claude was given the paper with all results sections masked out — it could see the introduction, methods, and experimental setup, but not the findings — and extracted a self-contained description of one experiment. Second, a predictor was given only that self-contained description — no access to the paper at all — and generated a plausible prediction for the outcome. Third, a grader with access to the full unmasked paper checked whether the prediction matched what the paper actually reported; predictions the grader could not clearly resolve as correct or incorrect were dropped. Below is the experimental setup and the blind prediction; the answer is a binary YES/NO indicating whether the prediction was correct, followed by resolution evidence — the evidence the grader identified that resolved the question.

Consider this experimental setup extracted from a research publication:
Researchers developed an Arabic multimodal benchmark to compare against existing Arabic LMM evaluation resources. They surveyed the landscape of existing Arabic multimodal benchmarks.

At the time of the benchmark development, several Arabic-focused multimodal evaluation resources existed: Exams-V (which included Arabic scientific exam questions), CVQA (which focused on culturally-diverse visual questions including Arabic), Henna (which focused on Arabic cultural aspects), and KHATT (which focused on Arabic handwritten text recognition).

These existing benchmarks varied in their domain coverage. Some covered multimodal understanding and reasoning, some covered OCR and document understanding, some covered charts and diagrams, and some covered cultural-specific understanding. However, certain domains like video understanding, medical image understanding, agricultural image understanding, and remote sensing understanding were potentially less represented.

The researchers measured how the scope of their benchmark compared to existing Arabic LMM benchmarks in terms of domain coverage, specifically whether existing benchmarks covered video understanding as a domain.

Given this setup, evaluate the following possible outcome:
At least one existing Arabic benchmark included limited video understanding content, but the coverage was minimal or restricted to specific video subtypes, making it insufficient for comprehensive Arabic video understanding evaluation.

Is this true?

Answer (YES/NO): NO